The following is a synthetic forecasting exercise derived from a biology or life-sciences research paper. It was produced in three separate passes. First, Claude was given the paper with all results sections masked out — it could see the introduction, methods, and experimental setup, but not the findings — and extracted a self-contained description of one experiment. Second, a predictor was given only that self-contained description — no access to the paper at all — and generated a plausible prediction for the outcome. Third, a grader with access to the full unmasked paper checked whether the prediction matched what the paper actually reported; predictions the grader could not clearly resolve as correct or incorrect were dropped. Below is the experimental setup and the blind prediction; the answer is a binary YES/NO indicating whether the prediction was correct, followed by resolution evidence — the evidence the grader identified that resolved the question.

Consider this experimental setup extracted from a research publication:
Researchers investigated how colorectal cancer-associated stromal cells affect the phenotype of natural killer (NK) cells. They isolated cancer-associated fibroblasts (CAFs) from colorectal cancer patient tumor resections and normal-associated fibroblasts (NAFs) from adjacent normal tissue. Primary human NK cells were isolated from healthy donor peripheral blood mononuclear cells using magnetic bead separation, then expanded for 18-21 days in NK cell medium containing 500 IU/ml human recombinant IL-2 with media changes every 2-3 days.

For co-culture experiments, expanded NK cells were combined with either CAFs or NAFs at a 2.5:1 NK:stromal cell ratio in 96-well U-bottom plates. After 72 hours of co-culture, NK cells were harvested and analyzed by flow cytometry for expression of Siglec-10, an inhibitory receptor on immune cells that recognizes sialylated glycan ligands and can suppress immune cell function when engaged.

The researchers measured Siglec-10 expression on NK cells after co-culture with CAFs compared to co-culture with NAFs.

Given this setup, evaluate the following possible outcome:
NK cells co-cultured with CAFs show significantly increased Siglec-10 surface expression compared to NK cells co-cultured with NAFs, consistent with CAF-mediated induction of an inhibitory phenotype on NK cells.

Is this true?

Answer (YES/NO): YES